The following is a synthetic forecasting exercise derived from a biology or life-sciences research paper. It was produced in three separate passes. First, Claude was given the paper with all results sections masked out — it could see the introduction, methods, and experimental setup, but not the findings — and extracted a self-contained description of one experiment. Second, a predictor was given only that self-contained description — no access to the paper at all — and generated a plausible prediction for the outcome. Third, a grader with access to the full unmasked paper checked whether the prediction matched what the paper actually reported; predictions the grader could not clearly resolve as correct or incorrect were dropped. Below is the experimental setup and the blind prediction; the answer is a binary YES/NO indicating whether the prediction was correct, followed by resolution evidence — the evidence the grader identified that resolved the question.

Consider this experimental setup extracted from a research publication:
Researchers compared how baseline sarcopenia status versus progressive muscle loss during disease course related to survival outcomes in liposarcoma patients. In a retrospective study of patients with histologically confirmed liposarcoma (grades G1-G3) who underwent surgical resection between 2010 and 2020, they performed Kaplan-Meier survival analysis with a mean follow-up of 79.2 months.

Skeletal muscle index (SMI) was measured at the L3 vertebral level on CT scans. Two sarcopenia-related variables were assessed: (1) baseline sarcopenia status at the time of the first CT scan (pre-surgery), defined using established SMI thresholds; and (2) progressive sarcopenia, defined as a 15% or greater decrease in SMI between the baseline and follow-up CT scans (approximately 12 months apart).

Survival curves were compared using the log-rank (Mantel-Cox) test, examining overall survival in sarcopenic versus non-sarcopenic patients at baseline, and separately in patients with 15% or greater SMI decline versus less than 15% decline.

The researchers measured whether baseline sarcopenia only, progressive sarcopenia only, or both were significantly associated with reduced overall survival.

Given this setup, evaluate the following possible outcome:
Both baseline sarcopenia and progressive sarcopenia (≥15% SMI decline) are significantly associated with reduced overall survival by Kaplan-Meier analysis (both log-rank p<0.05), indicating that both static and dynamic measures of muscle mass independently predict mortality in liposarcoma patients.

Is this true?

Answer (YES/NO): YES